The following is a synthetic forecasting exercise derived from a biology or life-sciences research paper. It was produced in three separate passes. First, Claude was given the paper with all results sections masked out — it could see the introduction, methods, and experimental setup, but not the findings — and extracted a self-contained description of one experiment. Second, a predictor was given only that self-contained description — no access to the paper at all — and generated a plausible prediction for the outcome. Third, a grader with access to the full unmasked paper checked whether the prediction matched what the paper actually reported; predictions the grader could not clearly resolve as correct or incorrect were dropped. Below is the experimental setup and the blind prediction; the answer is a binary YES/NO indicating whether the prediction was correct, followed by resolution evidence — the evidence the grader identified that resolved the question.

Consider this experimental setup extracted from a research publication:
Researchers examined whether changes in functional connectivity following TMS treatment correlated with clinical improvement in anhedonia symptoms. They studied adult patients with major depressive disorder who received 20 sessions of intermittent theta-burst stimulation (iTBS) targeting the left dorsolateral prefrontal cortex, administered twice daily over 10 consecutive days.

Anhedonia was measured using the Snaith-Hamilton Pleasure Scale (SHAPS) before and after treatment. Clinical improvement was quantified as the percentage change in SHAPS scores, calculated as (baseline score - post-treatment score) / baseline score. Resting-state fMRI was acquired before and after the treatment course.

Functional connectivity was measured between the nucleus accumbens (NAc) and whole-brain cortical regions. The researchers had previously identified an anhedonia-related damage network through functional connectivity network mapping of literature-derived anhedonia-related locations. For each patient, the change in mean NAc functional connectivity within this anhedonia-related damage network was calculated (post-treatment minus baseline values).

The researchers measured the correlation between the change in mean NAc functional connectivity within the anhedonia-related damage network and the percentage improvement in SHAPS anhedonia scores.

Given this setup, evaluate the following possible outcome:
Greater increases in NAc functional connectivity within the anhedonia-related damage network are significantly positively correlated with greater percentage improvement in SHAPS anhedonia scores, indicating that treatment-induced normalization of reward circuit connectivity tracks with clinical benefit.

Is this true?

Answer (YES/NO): YES